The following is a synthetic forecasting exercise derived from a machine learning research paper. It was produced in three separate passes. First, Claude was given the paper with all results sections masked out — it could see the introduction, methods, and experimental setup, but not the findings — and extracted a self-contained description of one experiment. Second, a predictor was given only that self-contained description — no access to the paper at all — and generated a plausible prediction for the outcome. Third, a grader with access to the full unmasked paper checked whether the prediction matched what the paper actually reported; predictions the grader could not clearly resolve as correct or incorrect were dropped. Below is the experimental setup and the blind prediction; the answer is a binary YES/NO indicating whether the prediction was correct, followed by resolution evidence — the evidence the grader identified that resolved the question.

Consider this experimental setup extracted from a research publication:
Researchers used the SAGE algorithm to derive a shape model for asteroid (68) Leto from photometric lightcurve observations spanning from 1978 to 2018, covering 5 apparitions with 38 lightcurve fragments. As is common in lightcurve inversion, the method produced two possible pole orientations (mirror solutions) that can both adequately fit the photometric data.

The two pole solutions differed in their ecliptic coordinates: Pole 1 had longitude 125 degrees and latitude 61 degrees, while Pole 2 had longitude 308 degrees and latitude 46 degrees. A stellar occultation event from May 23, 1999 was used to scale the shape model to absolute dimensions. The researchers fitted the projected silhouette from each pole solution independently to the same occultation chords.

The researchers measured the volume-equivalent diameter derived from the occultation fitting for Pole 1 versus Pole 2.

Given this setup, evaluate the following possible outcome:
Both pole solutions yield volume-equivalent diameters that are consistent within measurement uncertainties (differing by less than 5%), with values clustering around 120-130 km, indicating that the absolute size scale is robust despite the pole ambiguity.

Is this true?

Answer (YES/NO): NO